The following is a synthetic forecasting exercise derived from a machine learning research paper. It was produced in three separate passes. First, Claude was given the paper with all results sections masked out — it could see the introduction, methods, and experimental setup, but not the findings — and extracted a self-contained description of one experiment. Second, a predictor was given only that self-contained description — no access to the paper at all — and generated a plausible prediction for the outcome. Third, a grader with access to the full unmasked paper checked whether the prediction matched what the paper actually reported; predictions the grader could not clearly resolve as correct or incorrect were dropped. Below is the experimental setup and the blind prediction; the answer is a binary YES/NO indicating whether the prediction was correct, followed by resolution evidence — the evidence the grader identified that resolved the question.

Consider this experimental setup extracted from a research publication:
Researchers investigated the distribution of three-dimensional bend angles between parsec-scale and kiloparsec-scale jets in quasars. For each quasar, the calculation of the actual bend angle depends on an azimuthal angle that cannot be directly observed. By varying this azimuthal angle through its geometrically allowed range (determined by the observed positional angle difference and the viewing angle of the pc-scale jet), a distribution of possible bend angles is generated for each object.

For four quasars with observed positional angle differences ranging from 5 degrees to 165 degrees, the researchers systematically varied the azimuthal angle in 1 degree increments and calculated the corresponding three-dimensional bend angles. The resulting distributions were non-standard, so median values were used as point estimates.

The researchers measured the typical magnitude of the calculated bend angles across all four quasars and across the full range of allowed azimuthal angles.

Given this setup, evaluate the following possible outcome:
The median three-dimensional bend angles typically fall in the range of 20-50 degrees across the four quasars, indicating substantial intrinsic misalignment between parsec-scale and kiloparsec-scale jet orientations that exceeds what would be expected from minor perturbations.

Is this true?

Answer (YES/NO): NO